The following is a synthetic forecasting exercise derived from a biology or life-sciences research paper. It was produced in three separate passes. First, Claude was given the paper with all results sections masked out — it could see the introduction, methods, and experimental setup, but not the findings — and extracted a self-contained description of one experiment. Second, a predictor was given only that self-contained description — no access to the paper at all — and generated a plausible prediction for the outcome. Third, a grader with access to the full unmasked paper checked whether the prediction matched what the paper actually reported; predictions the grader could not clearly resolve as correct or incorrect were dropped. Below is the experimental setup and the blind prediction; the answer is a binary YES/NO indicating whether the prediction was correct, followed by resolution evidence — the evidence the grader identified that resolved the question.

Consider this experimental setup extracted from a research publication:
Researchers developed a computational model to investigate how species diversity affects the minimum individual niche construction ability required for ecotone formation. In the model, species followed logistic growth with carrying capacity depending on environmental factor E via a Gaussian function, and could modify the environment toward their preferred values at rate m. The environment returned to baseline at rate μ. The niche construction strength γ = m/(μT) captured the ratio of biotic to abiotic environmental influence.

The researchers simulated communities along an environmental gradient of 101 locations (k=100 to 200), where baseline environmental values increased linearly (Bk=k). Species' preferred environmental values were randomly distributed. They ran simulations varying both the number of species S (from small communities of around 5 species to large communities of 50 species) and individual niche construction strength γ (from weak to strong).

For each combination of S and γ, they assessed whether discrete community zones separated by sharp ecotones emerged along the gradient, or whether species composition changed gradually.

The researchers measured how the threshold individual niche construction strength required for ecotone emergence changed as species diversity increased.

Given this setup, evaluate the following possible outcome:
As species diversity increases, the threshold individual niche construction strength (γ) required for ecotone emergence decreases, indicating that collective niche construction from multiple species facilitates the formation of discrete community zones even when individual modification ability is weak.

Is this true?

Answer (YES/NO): YES